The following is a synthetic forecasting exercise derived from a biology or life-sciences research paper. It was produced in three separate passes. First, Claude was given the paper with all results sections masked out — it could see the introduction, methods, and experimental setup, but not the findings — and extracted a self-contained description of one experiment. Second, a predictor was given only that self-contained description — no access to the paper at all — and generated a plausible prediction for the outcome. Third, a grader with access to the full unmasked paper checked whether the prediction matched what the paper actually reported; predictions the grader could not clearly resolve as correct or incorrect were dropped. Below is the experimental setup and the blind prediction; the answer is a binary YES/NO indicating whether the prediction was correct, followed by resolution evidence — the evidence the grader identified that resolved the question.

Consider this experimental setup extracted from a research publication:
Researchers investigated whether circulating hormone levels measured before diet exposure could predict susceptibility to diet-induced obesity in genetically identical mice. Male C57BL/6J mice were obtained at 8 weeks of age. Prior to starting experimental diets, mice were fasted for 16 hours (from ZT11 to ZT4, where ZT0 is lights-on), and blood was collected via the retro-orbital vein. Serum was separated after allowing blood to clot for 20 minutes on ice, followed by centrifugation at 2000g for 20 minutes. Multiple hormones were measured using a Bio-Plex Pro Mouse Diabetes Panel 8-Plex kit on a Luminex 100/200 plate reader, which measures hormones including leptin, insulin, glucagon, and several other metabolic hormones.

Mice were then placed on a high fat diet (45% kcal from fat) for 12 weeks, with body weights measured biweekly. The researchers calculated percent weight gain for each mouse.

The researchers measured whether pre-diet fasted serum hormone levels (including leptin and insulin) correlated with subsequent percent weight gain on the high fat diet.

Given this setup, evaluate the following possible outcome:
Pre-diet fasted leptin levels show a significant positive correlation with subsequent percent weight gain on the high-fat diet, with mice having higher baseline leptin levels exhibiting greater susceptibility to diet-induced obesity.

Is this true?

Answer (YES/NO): NO